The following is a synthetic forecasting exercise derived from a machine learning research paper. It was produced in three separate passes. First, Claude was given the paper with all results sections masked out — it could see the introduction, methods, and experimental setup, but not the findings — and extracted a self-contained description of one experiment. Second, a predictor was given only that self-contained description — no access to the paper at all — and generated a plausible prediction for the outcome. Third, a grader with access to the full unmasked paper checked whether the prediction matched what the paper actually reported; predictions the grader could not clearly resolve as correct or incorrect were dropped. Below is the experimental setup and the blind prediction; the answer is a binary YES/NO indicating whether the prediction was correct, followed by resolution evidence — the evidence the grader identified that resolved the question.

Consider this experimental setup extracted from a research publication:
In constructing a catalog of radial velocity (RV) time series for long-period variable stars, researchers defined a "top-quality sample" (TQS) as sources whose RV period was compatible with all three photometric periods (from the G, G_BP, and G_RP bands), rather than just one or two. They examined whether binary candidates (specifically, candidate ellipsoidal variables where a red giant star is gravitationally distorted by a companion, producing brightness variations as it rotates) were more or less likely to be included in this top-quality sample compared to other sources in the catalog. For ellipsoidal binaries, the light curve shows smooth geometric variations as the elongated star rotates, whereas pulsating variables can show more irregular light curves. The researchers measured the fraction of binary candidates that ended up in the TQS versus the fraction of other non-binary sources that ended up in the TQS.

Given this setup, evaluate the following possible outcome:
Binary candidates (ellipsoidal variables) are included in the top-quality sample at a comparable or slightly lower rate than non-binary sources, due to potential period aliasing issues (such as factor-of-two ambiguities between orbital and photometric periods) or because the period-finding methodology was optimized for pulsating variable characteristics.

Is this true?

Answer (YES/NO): NO